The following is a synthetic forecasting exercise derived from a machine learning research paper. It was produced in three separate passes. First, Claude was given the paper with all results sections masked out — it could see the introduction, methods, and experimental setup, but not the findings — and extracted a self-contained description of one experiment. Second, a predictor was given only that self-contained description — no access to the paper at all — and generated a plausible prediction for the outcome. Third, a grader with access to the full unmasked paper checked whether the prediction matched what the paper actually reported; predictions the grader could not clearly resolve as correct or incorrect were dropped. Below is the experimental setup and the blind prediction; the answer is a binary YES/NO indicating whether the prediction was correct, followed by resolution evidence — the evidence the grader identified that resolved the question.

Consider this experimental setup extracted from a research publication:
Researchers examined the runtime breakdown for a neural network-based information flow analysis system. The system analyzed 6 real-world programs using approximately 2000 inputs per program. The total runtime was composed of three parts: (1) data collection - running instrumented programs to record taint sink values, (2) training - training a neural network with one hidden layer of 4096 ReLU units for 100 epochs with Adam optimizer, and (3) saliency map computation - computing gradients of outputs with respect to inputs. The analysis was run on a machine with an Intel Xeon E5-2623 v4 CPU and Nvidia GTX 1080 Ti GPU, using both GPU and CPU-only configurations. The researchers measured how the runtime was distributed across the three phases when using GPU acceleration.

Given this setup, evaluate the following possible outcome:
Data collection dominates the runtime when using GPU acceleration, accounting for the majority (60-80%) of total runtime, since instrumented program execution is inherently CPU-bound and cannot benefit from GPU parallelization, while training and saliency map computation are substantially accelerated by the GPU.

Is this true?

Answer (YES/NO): NO